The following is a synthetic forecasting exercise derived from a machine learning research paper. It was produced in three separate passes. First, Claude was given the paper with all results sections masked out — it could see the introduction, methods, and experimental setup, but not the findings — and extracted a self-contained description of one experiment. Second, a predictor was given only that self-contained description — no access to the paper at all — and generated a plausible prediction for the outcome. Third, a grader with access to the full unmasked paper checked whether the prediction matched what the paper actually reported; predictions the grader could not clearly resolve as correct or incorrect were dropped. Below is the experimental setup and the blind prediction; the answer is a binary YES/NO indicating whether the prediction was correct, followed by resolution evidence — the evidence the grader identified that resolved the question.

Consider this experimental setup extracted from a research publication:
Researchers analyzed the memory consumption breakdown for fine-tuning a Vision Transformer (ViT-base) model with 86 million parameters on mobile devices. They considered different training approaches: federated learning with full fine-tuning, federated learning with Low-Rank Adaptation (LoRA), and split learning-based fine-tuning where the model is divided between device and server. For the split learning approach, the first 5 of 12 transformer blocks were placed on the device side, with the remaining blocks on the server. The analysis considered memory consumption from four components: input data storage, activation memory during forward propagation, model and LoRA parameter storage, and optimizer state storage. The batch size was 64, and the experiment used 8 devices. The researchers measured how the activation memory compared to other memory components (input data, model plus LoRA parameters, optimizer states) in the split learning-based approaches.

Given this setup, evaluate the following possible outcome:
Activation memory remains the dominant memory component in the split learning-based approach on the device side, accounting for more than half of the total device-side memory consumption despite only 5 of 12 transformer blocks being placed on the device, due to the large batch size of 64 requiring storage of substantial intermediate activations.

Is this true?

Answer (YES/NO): YES